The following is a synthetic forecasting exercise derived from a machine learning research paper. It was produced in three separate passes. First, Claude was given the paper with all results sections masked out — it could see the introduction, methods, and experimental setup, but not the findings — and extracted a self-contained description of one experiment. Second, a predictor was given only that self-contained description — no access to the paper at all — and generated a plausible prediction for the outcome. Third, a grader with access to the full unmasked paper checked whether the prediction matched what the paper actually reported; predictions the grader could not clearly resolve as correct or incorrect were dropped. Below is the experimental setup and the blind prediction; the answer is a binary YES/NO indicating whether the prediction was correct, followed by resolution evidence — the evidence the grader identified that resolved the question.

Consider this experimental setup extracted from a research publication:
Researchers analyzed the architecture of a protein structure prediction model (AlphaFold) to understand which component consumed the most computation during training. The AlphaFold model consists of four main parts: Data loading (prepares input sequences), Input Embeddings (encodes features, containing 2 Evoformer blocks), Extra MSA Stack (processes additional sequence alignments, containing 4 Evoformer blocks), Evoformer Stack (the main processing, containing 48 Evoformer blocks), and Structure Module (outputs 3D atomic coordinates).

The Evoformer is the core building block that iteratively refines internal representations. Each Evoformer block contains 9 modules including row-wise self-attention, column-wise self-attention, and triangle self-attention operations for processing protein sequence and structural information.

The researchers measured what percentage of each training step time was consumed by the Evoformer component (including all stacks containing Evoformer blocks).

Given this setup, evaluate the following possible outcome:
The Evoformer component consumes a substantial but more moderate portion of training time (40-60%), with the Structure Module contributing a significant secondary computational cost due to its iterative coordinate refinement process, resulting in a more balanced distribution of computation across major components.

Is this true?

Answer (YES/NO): NO